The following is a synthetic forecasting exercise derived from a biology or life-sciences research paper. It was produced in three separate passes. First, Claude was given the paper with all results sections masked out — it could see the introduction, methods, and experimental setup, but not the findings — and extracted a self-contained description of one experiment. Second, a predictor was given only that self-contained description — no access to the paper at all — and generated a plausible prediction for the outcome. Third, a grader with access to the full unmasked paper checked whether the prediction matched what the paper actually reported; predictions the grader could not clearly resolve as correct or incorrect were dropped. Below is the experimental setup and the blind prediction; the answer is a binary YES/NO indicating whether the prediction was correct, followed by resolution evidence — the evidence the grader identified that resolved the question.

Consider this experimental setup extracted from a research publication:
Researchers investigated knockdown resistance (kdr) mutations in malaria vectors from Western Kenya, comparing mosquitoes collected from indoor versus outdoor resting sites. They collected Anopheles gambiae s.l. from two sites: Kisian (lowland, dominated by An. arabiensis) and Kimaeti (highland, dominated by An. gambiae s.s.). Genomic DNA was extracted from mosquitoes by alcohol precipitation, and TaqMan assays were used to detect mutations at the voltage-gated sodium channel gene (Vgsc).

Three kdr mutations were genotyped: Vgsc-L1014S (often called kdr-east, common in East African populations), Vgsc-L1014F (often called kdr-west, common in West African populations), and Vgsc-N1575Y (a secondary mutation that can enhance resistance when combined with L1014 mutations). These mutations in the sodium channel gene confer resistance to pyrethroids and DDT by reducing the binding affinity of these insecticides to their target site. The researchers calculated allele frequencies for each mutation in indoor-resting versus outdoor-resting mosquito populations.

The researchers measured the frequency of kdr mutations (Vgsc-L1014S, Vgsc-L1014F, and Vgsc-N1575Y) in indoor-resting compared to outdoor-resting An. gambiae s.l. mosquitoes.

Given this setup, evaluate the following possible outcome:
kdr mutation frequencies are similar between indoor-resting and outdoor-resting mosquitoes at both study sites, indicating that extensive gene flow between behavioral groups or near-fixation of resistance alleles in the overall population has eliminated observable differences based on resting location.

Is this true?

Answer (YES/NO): NO